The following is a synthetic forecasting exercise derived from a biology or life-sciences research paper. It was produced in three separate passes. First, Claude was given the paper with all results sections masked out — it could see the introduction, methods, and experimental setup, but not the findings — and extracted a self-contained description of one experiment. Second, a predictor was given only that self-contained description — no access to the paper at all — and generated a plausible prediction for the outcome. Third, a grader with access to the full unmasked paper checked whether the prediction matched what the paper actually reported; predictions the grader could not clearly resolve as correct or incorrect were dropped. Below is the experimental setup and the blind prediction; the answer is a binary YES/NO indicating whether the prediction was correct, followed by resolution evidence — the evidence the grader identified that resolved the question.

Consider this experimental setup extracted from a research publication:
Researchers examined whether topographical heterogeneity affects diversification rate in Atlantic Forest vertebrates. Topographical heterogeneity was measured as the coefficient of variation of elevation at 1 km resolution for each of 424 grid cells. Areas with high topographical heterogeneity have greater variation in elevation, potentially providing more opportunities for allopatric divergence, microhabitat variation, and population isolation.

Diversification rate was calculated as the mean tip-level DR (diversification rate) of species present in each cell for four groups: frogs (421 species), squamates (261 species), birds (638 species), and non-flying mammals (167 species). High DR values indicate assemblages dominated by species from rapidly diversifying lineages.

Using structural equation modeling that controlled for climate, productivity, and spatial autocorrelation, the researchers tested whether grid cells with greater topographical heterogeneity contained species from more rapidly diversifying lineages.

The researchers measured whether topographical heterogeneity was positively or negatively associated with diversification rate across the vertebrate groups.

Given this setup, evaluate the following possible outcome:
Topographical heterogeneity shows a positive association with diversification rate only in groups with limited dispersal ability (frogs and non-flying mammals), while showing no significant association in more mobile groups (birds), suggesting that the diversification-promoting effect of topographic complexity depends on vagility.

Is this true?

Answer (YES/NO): NO